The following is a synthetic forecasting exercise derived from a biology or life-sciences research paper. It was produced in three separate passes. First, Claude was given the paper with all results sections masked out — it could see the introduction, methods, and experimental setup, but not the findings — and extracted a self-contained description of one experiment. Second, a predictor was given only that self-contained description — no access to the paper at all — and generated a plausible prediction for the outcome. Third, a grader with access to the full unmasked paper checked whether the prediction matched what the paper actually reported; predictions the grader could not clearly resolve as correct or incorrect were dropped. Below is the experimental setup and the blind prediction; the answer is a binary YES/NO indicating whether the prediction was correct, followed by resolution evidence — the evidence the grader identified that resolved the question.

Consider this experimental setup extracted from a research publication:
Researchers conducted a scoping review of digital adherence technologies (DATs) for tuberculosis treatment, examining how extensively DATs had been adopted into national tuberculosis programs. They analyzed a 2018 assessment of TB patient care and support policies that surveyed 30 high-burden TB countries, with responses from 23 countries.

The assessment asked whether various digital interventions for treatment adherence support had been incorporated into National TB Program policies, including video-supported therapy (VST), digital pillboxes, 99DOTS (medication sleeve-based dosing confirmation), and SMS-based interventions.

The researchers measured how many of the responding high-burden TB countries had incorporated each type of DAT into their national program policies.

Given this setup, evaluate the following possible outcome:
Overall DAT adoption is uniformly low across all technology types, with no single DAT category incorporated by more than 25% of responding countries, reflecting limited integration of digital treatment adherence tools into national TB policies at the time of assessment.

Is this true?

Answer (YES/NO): YES